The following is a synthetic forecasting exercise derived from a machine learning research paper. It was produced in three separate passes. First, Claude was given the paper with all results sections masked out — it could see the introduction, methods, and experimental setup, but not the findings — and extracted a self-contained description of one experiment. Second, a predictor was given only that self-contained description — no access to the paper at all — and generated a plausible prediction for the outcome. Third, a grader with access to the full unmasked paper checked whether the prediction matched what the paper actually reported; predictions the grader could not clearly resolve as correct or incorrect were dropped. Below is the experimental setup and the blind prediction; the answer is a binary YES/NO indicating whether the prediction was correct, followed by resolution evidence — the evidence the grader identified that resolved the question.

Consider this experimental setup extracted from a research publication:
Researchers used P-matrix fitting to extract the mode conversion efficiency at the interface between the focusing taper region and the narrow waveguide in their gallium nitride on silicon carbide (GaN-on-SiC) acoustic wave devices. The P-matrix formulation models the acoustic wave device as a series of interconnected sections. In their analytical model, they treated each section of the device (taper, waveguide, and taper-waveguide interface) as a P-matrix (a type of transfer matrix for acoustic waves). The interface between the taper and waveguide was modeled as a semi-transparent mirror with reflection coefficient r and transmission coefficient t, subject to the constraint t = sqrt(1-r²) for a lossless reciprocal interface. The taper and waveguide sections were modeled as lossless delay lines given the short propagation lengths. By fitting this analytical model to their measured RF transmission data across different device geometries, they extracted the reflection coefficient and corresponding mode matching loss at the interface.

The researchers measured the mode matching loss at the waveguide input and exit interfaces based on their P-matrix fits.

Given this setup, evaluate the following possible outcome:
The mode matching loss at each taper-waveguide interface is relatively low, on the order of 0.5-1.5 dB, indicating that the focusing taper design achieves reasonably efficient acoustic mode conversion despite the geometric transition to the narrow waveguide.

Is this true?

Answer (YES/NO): YES